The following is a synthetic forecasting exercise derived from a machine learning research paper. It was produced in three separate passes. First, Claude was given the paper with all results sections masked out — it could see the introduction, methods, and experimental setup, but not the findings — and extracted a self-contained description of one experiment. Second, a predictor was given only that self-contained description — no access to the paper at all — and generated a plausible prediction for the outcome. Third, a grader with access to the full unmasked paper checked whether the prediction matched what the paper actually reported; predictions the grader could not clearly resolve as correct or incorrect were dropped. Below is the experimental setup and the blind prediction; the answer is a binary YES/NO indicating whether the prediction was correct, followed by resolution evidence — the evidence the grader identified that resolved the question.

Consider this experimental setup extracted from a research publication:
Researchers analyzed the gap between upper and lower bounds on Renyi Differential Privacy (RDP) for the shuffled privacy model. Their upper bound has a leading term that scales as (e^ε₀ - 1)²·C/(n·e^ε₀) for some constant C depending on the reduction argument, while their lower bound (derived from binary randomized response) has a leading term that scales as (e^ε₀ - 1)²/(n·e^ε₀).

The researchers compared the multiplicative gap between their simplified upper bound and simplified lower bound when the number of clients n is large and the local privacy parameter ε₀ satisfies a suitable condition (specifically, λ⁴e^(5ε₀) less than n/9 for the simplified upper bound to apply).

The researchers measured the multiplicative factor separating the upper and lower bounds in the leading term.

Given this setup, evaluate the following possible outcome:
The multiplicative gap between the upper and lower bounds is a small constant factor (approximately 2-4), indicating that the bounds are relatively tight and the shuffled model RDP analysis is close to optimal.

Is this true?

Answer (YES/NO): NO